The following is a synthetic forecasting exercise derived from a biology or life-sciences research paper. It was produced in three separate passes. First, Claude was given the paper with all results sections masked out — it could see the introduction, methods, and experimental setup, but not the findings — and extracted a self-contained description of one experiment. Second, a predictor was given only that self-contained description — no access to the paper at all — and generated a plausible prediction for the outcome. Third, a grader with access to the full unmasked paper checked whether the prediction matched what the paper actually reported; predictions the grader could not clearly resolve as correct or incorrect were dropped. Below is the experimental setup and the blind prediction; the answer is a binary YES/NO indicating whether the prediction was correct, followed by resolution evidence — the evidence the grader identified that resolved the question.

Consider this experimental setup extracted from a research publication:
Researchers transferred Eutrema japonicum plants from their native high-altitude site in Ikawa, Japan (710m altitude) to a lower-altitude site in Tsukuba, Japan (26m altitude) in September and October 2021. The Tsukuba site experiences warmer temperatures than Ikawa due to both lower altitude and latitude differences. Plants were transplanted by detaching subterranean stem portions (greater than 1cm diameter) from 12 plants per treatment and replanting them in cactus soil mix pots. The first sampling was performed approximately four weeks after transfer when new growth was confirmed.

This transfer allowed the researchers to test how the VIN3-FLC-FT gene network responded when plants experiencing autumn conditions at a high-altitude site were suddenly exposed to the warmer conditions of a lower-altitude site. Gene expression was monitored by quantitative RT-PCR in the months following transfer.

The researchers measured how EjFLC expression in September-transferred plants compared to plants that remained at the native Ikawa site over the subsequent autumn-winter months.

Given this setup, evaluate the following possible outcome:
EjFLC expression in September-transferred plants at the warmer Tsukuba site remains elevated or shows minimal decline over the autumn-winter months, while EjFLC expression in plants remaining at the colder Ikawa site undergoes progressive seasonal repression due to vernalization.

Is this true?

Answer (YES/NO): YES